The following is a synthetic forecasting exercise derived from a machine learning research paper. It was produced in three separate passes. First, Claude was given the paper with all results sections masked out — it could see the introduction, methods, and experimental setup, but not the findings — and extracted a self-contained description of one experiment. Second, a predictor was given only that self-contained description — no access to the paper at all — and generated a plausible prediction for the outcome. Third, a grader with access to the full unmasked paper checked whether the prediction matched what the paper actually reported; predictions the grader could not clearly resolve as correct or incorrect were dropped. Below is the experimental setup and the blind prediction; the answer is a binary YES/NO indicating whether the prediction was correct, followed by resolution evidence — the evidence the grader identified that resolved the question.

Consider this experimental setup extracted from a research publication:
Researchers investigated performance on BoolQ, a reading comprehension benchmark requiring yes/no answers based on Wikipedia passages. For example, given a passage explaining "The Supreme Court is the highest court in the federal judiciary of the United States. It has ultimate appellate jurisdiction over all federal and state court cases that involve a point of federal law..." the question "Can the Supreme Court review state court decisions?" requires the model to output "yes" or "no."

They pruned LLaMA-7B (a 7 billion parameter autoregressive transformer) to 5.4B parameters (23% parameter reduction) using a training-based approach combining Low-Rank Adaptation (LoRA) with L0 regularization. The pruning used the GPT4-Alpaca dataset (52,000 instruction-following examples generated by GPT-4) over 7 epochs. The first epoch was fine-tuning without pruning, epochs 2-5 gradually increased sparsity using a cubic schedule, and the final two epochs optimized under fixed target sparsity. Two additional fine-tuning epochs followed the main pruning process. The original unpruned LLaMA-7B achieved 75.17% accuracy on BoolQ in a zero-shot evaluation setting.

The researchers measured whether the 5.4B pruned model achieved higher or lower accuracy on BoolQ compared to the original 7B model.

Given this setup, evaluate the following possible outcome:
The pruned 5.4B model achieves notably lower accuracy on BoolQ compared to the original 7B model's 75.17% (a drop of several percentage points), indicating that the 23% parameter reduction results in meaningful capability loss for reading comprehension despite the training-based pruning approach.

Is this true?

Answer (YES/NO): NO